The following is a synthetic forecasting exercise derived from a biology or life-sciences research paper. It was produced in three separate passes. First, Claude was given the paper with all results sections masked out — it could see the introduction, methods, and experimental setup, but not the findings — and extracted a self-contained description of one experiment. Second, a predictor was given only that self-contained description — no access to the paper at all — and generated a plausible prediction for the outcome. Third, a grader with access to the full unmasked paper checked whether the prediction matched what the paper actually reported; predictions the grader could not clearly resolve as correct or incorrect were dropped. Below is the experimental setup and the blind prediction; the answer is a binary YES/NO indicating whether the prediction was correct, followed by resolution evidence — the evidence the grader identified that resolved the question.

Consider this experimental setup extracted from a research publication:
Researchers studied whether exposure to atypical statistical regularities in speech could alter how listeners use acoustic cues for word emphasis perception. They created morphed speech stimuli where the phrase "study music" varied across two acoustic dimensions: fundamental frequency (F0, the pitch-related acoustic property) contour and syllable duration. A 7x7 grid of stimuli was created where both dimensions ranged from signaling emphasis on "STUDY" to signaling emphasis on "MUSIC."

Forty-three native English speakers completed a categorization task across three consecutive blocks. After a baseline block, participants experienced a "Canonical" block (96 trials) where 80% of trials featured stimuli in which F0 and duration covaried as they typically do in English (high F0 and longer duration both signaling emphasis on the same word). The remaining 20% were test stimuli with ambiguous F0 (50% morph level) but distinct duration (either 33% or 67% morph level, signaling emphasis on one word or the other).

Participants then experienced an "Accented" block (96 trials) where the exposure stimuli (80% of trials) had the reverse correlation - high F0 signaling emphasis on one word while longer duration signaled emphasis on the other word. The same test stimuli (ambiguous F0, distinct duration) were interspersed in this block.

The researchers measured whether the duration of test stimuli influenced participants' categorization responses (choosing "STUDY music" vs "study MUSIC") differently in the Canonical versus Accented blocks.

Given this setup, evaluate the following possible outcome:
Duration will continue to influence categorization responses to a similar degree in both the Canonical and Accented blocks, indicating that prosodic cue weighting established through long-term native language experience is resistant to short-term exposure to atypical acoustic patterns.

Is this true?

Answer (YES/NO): NO